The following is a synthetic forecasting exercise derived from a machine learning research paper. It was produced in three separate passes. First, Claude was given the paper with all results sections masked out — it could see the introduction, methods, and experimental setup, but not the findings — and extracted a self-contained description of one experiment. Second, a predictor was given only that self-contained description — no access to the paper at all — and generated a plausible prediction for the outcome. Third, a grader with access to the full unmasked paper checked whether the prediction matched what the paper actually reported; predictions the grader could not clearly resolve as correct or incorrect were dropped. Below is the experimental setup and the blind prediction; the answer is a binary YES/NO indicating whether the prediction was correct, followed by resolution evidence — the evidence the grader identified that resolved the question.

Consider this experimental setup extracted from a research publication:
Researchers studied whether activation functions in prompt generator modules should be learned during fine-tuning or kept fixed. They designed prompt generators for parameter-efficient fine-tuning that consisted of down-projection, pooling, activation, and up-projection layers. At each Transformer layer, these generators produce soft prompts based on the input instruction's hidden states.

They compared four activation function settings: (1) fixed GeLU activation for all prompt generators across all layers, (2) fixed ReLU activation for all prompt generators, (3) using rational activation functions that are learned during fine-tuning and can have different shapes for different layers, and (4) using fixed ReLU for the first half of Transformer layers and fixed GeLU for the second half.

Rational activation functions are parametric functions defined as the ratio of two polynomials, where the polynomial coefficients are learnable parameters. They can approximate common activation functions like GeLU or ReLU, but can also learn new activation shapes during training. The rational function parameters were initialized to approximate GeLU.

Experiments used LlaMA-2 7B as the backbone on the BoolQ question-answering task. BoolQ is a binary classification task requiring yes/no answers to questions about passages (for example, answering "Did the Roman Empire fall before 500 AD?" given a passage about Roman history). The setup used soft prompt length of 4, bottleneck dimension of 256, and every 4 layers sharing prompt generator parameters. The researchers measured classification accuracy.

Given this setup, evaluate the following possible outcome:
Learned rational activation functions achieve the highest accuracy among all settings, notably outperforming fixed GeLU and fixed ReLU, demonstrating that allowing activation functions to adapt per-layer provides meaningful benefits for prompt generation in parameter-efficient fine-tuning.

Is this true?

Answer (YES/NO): YES